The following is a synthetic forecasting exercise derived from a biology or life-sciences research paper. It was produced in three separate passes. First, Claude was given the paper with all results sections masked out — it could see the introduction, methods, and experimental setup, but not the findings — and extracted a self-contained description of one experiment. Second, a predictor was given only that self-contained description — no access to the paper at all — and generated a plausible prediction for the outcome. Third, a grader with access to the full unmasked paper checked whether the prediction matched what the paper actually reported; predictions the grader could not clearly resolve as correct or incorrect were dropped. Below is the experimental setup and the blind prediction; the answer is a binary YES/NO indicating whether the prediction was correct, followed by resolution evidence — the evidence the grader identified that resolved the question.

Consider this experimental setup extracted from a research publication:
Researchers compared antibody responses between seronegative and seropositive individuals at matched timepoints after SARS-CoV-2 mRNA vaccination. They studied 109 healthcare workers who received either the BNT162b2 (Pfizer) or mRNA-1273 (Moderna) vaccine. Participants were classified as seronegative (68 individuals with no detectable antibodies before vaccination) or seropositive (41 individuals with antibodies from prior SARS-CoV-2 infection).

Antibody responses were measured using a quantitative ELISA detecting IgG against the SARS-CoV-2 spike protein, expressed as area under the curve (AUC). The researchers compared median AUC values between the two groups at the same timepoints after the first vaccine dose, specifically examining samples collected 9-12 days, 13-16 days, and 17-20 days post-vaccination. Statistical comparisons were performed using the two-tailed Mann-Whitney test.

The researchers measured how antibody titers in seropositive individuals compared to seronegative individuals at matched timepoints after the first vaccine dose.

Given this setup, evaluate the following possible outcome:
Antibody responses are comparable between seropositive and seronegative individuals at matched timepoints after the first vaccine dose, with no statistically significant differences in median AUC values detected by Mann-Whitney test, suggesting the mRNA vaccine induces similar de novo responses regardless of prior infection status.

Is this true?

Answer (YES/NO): NO